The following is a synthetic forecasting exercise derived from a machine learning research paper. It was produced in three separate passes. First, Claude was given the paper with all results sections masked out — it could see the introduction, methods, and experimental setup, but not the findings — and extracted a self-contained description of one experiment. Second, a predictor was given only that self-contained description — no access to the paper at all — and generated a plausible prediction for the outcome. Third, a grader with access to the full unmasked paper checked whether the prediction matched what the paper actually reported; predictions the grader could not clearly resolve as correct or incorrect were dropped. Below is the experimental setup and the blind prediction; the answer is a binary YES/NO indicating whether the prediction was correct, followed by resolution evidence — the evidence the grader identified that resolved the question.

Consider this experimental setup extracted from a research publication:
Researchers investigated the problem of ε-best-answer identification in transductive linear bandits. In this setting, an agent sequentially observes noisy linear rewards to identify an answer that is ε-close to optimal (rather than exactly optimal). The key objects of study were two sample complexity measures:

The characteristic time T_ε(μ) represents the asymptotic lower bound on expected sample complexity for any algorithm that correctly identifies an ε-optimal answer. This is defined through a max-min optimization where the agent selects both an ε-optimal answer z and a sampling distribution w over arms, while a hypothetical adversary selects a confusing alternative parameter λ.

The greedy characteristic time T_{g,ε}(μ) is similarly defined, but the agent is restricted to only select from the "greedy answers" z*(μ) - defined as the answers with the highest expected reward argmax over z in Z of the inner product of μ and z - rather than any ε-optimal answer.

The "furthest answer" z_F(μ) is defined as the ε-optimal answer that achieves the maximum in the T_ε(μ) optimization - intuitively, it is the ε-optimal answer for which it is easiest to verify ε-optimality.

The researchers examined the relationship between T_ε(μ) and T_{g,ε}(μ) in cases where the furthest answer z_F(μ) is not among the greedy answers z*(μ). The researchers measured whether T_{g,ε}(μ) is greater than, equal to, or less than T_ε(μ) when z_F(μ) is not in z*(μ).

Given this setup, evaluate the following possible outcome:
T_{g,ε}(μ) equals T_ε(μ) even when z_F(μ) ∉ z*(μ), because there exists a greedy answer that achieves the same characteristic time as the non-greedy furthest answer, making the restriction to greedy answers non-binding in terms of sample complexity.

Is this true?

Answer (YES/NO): NO